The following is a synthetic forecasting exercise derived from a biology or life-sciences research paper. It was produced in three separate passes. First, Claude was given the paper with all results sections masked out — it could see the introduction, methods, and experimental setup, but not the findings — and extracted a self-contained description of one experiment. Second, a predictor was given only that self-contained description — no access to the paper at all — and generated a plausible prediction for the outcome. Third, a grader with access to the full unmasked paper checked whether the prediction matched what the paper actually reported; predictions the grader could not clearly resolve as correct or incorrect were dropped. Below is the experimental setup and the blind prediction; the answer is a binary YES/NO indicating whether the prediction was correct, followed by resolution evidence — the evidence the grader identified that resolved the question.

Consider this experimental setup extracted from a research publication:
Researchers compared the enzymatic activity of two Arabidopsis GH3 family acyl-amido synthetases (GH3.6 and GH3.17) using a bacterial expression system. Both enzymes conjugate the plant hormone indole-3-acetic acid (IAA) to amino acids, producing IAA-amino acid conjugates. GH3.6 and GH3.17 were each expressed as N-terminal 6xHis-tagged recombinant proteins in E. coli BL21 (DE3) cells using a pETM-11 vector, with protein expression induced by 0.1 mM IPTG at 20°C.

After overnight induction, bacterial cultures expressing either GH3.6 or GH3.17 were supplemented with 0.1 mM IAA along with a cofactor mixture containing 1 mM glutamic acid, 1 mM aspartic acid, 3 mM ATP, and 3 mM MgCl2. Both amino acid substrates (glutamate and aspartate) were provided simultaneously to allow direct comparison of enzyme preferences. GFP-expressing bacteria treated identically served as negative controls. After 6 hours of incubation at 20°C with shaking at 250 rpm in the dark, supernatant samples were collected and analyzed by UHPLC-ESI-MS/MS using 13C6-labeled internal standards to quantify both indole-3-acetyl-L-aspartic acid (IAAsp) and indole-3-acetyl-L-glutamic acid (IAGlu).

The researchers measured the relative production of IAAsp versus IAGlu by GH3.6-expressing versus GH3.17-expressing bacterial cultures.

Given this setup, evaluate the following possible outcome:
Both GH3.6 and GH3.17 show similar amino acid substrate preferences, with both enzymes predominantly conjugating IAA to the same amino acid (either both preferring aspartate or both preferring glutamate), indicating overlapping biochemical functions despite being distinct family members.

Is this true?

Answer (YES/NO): NO